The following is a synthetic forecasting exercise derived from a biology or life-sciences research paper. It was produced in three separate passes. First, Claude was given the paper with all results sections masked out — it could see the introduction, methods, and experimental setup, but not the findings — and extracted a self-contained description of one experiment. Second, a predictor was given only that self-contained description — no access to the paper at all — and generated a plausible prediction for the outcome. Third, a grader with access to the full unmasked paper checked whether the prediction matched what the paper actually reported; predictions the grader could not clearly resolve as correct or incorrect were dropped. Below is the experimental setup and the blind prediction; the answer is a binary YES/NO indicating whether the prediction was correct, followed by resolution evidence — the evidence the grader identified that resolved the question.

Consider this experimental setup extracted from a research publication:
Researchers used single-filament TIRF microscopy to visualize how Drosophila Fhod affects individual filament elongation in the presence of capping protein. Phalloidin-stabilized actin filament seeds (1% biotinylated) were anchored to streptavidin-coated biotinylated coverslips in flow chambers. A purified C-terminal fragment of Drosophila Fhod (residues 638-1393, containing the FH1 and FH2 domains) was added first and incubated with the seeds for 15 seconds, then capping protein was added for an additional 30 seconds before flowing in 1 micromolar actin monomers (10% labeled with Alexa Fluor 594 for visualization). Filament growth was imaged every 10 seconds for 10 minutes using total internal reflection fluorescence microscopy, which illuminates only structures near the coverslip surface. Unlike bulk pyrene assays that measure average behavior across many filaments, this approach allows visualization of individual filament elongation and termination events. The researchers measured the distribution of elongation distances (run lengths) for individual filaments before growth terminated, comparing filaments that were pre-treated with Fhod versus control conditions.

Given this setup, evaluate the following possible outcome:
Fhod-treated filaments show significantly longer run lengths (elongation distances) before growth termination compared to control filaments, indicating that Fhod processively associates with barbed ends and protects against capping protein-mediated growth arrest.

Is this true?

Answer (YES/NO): YES